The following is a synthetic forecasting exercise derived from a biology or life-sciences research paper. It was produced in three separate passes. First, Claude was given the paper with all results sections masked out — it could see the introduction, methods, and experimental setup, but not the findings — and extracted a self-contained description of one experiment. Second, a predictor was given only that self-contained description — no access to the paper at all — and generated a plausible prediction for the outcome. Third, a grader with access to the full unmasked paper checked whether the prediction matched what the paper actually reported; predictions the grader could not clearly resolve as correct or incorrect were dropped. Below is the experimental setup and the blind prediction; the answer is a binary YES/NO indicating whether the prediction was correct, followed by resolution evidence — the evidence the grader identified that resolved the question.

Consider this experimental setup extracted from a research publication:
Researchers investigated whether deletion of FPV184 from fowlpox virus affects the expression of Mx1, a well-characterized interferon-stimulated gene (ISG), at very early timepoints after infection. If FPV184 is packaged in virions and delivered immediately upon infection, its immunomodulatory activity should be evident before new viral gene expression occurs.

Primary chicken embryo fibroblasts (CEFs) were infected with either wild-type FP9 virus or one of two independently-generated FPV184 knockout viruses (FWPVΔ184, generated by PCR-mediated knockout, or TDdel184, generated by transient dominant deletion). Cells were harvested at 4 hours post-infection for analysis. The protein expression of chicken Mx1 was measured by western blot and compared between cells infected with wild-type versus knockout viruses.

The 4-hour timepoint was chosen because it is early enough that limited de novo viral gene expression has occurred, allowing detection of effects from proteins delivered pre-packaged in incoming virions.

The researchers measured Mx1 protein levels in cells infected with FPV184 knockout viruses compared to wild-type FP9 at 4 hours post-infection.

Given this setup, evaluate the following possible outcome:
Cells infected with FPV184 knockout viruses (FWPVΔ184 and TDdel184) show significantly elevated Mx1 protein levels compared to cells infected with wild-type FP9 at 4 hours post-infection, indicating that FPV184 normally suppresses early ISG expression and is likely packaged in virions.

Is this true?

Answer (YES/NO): YES